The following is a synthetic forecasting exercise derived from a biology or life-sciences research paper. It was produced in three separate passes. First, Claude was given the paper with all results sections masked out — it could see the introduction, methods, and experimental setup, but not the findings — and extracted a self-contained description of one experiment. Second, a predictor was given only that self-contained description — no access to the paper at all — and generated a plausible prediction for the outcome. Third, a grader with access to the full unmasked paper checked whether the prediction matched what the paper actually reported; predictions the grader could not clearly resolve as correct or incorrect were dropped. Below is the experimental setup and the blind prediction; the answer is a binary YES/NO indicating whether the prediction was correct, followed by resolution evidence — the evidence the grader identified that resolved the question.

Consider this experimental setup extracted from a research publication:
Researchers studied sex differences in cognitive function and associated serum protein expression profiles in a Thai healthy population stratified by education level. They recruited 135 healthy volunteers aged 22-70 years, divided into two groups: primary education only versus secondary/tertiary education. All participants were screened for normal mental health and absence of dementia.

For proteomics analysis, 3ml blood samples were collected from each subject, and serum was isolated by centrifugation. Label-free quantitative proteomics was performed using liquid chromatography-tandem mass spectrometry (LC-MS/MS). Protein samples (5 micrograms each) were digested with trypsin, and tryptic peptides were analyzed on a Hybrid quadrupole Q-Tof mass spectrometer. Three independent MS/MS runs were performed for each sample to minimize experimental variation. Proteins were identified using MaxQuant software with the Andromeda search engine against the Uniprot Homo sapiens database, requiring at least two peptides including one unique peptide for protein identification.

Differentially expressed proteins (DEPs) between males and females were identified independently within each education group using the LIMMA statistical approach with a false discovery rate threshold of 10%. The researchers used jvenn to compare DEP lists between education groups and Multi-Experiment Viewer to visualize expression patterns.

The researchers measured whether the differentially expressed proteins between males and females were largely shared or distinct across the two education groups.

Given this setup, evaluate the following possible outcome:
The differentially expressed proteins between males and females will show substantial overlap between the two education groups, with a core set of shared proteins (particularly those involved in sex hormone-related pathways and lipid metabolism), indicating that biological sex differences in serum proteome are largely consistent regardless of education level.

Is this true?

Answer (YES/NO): NO